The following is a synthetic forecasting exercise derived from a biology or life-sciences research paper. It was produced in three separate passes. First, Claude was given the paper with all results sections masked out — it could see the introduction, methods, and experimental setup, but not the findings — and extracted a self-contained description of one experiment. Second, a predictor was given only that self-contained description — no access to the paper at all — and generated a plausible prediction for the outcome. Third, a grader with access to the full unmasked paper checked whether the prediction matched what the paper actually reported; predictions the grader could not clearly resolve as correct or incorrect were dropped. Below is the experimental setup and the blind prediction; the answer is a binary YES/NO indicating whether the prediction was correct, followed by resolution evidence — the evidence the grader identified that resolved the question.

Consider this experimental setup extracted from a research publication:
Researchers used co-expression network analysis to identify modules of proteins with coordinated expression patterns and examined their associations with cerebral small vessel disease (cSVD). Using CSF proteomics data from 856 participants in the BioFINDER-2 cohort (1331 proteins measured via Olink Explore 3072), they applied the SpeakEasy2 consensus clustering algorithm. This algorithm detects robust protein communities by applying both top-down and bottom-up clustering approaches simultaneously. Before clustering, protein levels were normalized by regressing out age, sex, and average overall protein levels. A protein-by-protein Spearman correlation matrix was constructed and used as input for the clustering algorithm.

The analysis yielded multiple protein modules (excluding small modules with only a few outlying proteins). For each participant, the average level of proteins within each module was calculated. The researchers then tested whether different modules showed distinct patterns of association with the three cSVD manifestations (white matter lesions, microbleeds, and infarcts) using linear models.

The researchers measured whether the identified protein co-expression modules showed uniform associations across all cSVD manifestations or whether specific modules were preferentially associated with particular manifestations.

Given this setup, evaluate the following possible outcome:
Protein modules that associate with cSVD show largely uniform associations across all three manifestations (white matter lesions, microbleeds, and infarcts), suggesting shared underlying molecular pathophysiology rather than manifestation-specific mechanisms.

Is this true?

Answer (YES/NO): NO